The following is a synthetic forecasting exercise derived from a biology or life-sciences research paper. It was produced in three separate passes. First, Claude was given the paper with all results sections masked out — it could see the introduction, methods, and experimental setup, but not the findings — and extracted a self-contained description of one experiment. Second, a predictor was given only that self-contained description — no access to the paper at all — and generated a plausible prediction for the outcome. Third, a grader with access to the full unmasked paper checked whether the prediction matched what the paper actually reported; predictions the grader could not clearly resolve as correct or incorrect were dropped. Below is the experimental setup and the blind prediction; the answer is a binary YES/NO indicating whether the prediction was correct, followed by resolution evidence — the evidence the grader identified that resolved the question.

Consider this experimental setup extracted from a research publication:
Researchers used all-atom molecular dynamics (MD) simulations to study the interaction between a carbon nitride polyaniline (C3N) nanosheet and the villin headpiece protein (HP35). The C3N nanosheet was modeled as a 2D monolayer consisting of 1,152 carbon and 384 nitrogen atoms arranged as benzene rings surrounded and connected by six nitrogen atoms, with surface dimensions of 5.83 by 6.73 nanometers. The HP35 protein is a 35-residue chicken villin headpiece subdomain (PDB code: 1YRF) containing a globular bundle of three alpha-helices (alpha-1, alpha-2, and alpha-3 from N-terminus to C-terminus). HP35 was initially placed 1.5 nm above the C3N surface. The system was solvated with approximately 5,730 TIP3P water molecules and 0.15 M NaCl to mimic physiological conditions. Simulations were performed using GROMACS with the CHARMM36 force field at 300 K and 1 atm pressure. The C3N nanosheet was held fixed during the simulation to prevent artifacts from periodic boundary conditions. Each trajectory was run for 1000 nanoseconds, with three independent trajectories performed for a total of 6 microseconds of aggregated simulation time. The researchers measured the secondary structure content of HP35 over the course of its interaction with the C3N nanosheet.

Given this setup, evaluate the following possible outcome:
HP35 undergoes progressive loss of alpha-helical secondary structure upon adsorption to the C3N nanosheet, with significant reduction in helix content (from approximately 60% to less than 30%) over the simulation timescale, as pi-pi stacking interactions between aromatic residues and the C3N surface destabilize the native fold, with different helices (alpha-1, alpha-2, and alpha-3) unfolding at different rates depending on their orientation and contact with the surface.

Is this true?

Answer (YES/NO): NO